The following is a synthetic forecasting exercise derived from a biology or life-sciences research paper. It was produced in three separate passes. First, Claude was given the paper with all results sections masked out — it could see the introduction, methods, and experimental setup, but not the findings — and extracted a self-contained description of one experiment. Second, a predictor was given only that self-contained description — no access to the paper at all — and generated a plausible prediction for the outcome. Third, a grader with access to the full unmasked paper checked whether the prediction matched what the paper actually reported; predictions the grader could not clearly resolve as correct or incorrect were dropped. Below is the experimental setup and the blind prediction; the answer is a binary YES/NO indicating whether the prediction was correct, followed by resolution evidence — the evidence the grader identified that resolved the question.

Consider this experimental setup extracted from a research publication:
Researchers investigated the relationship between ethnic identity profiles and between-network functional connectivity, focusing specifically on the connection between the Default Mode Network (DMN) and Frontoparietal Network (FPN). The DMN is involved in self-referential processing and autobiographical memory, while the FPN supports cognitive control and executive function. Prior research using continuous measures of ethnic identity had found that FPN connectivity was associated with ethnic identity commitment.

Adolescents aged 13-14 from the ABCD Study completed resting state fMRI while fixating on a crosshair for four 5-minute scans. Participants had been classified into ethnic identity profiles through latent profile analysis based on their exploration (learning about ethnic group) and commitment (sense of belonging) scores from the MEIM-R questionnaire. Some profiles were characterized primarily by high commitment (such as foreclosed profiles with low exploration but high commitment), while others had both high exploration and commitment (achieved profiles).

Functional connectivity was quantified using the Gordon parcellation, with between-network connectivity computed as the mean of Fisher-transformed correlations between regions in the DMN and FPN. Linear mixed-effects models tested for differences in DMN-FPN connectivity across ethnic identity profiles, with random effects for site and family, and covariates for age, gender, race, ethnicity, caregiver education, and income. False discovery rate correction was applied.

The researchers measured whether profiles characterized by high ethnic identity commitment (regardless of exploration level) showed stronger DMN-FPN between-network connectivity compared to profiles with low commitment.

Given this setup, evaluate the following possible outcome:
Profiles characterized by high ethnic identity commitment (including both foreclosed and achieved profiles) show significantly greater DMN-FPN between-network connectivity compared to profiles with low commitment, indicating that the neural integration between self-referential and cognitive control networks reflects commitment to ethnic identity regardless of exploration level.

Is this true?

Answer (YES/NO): NO